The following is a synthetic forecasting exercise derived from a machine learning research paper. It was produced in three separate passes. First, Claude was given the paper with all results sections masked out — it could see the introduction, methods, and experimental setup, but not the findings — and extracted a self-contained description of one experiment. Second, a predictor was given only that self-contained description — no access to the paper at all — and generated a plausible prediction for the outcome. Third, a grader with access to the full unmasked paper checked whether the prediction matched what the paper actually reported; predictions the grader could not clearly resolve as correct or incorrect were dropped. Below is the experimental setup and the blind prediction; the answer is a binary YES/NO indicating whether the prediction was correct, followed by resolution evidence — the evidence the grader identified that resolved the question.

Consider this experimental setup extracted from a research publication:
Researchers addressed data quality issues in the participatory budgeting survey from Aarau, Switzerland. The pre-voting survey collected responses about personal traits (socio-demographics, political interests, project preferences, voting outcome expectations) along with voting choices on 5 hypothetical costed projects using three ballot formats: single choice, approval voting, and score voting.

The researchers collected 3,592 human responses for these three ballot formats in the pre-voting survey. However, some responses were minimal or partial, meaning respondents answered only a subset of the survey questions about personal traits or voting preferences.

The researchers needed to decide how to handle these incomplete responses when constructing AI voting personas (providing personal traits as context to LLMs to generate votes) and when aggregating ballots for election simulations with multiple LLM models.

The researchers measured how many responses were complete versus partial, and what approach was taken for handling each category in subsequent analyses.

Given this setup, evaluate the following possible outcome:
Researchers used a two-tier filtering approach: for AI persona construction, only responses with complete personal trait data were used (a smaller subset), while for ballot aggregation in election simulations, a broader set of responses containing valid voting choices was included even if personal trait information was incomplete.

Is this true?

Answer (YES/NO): NO